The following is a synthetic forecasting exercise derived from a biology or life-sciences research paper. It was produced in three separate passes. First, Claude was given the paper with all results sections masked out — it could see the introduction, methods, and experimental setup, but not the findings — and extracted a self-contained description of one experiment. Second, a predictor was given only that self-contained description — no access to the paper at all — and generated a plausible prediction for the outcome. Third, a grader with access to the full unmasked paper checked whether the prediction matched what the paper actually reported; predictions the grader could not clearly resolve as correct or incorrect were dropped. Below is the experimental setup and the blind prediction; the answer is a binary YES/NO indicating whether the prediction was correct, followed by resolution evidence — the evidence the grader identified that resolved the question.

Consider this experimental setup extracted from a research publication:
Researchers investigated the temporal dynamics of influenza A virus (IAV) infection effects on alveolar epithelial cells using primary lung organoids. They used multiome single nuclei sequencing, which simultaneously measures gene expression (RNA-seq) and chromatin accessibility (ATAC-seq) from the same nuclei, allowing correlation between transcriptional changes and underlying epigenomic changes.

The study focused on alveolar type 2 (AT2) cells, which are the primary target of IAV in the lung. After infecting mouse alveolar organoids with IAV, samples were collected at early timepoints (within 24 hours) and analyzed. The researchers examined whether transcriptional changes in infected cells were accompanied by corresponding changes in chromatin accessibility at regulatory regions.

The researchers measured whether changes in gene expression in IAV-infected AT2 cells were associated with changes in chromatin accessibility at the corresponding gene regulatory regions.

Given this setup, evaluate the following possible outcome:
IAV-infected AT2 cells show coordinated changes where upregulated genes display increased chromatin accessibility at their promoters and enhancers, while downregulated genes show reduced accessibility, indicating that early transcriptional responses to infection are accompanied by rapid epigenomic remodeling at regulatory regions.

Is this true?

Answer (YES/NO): NO